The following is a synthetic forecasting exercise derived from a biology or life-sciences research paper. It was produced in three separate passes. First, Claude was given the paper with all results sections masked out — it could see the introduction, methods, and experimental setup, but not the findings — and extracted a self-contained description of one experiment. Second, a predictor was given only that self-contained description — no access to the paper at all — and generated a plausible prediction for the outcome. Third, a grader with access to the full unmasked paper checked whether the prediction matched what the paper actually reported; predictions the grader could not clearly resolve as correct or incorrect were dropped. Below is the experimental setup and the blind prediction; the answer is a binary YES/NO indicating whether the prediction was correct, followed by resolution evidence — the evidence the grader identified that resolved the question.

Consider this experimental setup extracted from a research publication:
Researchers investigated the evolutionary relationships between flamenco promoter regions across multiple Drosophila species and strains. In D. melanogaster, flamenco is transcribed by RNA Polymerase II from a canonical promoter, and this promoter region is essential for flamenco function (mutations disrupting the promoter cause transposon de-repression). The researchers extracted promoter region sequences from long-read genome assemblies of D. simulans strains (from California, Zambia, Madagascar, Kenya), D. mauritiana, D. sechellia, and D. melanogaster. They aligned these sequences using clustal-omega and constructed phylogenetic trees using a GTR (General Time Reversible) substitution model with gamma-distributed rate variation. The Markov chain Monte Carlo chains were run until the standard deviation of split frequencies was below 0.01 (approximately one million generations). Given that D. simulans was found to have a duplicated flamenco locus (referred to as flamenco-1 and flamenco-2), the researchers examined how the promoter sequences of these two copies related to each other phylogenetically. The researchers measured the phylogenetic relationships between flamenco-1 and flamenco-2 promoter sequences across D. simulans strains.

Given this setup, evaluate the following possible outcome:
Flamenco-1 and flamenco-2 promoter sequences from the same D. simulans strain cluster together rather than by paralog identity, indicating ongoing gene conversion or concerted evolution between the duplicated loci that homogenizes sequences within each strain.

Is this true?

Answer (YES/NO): NO